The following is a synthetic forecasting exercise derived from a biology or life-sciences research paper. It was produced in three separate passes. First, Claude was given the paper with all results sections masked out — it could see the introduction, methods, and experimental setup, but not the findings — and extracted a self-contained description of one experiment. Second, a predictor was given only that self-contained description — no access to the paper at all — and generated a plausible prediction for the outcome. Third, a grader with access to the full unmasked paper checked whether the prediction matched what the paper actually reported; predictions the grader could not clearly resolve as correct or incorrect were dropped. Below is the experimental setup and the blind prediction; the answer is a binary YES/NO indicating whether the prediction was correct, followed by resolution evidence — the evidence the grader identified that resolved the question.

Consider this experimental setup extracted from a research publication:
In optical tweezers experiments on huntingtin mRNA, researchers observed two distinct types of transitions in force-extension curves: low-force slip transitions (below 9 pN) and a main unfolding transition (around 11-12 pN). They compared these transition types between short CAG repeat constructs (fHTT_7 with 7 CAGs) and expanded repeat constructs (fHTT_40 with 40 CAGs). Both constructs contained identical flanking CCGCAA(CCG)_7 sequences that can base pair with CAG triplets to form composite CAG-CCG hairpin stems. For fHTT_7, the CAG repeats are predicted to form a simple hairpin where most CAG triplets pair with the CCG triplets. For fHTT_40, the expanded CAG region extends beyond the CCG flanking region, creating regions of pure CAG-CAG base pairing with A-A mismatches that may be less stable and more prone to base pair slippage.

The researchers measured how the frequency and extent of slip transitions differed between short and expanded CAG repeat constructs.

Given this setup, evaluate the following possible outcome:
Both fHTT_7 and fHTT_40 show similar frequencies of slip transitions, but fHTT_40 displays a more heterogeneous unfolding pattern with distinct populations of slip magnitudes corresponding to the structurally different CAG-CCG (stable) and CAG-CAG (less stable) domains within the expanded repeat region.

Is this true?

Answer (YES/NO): NO